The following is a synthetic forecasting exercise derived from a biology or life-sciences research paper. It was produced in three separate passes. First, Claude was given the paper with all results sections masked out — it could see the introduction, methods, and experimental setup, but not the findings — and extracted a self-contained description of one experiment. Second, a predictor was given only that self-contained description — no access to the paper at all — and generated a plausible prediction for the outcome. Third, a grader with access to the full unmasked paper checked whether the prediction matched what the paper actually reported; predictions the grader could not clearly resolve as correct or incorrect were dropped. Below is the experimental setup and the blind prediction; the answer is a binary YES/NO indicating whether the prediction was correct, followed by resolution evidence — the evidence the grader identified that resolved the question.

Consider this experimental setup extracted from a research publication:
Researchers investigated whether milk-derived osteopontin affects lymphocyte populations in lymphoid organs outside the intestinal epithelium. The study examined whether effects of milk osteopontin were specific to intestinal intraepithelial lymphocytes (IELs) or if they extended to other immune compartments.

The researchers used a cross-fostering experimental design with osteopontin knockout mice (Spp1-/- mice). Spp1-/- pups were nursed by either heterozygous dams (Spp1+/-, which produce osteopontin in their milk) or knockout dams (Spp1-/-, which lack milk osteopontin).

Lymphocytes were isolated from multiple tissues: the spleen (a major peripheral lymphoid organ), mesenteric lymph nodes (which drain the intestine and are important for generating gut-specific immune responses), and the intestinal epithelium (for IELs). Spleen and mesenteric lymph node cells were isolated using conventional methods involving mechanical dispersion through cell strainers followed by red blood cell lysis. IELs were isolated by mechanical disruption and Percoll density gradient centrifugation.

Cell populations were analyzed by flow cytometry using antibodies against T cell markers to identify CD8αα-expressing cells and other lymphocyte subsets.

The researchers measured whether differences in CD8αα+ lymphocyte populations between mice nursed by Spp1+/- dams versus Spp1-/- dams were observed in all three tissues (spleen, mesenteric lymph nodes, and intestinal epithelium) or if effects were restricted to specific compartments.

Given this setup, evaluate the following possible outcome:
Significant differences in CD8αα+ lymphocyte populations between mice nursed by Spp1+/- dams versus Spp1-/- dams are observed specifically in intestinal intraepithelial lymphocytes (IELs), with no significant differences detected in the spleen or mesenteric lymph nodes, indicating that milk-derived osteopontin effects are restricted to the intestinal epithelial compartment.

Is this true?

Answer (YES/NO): NO